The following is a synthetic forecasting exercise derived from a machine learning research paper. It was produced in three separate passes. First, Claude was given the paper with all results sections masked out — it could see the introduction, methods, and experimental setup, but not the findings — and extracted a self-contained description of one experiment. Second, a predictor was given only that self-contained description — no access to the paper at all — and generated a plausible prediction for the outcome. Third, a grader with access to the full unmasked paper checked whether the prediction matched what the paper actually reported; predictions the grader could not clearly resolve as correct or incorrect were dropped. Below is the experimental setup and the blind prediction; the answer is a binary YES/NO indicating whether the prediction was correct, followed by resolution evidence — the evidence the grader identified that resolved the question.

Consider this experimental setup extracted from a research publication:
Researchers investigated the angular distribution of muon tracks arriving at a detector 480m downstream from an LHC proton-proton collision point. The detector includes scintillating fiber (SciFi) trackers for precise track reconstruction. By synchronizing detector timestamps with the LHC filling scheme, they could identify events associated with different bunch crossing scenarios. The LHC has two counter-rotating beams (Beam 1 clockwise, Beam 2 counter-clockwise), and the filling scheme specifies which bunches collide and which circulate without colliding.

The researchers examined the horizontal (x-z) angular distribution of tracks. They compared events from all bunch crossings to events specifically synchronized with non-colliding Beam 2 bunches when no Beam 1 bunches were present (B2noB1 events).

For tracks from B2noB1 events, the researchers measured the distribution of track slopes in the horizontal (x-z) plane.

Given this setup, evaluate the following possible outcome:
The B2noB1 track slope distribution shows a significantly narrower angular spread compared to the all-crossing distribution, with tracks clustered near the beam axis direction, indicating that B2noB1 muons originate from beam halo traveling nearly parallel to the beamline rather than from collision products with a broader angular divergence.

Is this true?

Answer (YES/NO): NO